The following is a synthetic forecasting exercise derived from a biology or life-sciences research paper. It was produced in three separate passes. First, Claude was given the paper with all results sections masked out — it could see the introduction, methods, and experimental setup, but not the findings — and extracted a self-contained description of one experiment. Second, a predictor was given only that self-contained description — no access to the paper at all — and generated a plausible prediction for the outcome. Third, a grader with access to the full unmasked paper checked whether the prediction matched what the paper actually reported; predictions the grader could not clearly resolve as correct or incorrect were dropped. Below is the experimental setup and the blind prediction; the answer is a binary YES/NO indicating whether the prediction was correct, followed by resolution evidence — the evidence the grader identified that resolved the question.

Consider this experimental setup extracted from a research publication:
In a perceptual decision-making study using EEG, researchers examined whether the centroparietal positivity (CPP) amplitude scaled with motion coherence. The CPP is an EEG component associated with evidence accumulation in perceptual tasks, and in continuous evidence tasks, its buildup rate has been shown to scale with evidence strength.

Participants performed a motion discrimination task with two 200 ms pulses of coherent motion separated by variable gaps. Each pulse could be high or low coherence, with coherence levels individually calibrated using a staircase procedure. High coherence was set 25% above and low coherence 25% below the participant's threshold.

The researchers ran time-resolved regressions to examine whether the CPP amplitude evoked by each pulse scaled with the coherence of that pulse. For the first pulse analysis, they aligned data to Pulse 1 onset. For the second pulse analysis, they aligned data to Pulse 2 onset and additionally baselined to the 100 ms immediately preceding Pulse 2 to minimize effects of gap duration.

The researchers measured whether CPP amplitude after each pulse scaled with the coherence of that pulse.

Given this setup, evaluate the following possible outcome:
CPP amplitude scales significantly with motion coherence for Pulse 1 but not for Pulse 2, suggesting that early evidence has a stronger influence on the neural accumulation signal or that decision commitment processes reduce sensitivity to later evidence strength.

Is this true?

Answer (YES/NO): NO